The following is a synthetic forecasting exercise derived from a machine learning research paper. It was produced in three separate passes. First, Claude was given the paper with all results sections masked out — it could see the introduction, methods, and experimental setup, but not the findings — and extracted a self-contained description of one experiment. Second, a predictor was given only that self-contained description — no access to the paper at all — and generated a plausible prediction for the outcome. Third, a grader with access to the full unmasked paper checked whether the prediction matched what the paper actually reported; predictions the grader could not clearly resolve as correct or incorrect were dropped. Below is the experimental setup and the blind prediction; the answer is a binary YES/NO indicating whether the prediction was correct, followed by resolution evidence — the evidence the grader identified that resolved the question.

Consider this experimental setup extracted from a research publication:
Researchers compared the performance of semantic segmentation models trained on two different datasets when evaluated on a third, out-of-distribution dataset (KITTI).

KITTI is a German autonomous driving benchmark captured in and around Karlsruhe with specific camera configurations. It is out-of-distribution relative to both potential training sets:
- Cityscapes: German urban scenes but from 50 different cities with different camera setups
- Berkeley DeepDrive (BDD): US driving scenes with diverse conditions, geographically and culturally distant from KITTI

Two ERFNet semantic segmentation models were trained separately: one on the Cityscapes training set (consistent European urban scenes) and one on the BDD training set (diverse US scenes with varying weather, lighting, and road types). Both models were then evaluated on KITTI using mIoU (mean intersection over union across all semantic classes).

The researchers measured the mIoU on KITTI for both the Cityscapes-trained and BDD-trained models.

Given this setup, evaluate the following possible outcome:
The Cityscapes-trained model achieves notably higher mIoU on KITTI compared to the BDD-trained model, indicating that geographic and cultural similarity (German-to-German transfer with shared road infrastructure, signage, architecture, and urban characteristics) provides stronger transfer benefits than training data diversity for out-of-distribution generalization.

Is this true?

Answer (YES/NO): YES